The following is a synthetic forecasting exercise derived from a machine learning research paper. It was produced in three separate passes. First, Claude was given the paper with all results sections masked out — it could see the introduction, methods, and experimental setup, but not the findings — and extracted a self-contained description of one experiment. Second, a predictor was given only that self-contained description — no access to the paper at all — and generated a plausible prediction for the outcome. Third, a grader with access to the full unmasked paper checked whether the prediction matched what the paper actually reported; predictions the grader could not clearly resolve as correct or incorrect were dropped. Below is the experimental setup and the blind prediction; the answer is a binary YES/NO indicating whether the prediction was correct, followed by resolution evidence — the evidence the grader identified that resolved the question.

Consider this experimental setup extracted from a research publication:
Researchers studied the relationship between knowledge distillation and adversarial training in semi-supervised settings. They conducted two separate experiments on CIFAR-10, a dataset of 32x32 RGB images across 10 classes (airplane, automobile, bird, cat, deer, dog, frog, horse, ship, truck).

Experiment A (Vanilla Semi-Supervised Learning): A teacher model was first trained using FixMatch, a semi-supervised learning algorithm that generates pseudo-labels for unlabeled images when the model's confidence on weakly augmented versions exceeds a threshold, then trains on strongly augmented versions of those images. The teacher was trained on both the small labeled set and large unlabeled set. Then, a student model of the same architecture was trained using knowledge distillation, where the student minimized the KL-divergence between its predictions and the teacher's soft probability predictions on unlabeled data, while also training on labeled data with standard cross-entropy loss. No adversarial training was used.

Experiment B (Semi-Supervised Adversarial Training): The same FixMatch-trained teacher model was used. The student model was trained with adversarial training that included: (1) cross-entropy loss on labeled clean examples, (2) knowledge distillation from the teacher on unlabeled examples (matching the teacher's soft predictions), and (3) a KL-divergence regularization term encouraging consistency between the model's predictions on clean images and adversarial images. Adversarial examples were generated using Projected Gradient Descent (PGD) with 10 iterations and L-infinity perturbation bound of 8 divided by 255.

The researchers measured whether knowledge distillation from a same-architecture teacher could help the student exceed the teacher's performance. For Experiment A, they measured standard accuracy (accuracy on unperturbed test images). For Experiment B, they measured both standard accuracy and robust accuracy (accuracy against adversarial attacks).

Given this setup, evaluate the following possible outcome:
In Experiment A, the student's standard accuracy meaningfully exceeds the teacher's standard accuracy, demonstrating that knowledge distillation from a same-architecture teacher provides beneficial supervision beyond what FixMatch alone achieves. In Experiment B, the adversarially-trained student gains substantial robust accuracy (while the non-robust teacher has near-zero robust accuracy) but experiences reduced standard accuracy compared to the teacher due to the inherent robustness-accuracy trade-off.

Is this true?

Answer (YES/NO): NO